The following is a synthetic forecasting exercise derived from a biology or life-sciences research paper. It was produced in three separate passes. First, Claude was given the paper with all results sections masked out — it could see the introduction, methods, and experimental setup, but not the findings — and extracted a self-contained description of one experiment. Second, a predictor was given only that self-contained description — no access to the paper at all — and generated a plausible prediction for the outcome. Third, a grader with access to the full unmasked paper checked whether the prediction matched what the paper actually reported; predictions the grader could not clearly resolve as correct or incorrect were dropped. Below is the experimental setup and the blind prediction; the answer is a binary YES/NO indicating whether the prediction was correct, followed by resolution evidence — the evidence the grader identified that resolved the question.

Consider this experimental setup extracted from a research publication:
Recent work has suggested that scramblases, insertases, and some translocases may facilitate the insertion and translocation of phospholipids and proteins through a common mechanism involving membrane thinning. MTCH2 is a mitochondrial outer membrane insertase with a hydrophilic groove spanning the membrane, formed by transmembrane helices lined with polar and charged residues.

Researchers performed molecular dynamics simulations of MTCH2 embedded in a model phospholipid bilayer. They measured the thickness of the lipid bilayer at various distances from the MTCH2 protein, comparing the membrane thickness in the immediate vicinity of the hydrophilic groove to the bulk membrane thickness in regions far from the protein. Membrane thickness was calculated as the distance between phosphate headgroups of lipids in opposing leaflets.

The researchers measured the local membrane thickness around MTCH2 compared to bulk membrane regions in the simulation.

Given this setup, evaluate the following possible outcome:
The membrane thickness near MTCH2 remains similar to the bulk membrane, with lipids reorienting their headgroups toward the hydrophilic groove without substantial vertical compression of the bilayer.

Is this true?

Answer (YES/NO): NO